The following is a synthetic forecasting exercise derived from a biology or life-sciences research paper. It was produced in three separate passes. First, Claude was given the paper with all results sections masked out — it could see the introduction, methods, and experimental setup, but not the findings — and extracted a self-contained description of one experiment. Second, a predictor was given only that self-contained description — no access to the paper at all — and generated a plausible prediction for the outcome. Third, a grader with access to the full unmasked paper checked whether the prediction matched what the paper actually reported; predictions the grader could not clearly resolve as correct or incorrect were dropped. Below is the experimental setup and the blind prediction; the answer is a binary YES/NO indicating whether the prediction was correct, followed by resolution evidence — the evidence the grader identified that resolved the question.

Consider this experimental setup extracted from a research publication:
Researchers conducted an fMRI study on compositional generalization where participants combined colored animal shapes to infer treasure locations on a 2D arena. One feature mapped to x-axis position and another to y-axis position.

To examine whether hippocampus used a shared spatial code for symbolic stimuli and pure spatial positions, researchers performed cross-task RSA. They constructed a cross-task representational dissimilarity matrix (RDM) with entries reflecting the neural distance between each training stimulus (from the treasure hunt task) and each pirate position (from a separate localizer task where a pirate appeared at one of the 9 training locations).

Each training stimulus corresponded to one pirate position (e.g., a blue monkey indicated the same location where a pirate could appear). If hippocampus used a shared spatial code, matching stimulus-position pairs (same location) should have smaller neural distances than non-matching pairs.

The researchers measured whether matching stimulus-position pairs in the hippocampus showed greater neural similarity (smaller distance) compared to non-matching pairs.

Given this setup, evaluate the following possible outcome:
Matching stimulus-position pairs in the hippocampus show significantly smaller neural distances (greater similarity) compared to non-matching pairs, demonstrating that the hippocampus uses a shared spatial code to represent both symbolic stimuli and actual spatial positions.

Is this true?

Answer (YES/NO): NO